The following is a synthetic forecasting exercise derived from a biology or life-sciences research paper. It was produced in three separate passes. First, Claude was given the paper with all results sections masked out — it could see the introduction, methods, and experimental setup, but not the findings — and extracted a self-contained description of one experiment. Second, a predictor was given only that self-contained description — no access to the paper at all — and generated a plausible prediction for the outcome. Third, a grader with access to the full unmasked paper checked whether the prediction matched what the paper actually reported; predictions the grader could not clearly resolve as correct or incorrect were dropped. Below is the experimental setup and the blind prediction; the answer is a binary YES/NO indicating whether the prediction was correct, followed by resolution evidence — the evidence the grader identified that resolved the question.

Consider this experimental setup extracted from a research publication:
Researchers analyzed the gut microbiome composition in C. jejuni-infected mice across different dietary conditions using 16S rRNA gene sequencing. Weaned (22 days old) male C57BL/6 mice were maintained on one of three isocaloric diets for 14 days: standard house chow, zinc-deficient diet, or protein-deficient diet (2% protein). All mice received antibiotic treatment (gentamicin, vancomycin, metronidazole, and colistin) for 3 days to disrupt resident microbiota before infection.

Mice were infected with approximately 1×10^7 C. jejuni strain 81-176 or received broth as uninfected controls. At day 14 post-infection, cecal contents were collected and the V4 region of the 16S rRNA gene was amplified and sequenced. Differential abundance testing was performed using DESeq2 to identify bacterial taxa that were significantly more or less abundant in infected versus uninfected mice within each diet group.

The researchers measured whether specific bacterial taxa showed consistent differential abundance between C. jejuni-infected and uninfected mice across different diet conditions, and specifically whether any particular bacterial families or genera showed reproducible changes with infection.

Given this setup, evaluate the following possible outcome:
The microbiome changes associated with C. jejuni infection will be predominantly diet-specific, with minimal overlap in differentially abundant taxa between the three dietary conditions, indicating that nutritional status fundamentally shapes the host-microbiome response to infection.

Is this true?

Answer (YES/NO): YES